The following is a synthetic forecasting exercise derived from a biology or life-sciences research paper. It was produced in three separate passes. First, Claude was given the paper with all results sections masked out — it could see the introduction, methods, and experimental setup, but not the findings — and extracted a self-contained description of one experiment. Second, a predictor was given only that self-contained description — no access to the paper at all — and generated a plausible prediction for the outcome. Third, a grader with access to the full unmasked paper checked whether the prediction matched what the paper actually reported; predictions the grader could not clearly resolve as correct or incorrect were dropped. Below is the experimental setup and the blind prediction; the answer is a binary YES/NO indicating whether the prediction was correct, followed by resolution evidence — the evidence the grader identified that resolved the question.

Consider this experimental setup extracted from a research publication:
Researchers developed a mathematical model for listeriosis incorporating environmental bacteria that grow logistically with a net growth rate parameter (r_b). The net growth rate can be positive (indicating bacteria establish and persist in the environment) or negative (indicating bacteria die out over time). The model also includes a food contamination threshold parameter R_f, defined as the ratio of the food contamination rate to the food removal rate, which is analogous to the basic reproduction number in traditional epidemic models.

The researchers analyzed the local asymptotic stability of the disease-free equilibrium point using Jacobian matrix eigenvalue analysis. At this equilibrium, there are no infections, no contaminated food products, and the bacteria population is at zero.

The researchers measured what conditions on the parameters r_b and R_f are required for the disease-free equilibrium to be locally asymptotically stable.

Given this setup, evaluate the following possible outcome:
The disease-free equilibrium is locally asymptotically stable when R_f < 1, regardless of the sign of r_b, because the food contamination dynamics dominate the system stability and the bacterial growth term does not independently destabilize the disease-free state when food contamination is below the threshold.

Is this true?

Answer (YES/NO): NO